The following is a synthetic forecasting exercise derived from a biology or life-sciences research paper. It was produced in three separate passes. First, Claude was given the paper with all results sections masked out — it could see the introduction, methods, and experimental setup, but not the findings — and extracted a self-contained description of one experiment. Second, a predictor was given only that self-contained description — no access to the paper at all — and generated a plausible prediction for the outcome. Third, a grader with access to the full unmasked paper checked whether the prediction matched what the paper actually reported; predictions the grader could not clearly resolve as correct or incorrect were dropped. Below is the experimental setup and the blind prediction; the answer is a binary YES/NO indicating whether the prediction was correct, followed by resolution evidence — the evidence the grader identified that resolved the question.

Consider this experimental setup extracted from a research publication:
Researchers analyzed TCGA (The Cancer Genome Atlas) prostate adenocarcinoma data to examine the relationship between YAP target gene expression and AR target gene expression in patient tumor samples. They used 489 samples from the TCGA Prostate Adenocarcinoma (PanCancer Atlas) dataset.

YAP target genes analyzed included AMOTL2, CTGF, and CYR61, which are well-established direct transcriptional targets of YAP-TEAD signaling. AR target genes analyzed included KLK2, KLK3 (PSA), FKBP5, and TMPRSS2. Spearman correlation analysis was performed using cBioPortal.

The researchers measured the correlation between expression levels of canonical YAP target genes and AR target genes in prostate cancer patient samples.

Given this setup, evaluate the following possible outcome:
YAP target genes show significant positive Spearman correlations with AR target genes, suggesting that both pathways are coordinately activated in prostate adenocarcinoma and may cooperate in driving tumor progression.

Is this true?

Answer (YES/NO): NO